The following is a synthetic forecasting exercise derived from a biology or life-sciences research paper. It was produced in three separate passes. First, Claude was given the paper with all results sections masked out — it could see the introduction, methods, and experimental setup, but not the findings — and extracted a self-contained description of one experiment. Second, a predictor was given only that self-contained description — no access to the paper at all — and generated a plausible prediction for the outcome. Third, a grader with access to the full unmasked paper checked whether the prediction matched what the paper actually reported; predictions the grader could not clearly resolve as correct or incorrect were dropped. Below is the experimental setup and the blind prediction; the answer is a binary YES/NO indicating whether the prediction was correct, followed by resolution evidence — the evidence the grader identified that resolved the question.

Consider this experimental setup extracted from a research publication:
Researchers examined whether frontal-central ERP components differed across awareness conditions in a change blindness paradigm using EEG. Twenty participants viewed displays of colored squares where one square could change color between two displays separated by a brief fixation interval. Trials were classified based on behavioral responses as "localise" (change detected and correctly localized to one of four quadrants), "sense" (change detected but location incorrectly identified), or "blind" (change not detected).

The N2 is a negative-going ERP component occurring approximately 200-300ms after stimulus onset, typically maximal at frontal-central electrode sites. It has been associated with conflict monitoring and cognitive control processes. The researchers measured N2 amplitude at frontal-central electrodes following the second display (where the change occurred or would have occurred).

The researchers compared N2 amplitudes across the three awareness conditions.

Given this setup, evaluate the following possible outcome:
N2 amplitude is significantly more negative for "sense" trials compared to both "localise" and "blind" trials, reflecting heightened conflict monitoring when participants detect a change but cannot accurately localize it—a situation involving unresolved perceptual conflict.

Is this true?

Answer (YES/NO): NO